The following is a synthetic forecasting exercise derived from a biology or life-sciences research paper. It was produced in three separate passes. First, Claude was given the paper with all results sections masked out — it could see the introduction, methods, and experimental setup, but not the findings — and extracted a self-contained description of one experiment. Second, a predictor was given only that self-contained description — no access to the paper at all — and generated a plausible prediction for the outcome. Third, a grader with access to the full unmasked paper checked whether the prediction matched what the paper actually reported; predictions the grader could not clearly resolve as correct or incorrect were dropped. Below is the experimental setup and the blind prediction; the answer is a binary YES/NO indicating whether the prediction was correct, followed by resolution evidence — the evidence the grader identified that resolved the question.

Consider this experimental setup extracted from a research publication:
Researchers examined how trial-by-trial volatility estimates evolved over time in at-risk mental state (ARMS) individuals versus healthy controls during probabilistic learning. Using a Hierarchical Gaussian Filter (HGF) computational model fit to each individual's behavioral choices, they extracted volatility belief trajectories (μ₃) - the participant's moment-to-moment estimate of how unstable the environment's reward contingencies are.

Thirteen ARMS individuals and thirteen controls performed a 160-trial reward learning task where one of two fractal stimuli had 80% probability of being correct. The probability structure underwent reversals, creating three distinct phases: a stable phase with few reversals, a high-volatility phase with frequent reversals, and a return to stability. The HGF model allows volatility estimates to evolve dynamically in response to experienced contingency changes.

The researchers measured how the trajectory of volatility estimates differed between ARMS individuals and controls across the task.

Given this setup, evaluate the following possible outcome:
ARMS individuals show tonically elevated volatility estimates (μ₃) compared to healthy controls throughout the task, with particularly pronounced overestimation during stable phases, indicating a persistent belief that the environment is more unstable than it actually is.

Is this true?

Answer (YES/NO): NO